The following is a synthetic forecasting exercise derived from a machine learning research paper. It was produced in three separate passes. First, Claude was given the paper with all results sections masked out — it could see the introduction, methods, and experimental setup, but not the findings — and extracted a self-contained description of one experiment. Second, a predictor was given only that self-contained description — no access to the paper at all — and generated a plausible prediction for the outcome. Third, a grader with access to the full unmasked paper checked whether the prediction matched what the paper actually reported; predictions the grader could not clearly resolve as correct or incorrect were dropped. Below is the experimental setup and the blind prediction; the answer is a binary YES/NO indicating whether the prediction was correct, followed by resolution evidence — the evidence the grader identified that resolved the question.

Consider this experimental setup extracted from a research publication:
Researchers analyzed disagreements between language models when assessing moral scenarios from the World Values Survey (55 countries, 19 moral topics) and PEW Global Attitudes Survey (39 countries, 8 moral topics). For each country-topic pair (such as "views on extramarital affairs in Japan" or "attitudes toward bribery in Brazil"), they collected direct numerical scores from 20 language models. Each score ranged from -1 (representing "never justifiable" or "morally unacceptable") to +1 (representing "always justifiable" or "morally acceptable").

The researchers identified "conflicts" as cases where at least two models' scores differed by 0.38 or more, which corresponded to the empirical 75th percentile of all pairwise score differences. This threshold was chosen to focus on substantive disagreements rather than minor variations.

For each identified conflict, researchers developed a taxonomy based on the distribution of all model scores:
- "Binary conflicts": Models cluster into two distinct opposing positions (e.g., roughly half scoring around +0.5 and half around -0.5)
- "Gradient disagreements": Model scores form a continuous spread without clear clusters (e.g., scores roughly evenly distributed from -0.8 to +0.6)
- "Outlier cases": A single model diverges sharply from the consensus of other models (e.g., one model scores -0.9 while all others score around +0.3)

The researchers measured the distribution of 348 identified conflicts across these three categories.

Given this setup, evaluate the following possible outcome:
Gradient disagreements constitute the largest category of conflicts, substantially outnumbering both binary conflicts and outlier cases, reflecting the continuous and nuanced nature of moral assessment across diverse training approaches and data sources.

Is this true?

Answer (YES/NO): NO